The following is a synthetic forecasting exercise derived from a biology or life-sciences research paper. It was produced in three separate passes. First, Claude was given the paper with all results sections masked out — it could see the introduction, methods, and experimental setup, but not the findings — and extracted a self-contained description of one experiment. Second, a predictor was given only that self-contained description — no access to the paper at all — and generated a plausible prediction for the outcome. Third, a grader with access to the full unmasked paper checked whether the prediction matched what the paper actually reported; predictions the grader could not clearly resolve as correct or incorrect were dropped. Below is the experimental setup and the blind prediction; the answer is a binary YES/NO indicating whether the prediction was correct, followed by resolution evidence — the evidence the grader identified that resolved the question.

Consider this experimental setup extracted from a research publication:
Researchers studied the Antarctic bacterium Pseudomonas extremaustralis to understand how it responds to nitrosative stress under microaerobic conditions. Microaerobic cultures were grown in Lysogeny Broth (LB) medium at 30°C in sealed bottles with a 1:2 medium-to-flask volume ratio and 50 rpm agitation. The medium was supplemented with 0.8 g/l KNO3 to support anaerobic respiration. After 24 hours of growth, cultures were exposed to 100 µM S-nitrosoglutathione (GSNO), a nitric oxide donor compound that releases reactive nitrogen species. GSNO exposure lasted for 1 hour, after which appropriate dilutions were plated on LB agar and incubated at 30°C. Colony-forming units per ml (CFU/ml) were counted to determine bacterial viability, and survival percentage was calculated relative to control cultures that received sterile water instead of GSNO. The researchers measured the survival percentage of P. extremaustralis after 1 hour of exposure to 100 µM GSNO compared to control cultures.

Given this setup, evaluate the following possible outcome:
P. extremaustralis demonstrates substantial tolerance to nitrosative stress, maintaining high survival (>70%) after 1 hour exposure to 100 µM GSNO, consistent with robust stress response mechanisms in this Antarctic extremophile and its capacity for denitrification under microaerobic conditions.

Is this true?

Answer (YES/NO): NO